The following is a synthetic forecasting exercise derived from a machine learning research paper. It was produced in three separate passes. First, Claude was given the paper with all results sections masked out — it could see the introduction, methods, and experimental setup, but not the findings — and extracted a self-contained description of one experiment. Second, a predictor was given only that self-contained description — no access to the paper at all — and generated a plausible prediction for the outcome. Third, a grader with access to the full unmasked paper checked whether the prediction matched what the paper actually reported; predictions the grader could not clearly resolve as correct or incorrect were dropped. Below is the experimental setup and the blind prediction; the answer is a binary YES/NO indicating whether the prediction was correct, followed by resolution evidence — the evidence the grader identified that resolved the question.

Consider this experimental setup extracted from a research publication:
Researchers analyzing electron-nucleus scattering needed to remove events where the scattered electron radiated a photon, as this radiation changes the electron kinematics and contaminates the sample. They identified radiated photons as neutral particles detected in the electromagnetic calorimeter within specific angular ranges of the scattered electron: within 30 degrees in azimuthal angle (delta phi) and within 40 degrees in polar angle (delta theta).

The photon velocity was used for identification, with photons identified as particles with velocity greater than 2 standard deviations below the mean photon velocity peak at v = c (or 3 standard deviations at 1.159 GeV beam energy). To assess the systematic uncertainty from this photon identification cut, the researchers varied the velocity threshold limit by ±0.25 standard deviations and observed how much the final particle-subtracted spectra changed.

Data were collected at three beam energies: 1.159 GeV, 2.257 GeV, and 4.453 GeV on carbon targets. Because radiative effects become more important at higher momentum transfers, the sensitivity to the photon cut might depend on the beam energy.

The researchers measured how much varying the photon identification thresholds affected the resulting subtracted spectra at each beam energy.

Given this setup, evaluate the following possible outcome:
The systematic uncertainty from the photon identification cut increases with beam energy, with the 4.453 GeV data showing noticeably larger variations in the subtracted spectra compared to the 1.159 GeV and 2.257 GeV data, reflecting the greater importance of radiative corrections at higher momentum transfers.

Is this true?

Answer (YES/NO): YES